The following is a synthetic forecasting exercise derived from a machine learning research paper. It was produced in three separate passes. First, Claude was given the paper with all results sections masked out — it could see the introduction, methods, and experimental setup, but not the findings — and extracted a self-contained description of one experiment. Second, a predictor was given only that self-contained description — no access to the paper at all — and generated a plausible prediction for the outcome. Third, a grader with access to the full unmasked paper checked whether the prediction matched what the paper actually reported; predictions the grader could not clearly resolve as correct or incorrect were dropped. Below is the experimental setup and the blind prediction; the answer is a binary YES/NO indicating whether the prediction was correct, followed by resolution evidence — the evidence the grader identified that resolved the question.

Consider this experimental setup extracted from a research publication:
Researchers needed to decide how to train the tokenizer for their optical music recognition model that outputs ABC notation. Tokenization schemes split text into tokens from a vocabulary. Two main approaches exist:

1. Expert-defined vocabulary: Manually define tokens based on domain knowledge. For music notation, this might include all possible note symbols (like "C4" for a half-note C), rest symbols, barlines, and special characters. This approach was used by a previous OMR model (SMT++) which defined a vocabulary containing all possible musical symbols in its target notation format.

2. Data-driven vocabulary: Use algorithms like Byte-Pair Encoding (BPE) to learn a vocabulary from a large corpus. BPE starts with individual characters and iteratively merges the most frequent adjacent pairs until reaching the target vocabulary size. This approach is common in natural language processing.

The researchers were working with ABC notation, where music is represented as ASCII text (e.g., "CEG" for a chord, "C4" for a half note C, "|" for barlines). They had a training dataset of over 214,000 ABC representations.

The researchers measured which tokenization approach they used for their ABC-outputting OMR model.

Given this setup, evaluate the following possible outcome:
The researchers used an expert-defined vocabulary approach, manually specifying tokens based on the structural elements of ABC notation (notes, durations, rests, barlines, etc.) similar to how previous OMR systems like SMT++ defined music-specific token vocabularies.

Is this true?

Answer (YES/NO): NO